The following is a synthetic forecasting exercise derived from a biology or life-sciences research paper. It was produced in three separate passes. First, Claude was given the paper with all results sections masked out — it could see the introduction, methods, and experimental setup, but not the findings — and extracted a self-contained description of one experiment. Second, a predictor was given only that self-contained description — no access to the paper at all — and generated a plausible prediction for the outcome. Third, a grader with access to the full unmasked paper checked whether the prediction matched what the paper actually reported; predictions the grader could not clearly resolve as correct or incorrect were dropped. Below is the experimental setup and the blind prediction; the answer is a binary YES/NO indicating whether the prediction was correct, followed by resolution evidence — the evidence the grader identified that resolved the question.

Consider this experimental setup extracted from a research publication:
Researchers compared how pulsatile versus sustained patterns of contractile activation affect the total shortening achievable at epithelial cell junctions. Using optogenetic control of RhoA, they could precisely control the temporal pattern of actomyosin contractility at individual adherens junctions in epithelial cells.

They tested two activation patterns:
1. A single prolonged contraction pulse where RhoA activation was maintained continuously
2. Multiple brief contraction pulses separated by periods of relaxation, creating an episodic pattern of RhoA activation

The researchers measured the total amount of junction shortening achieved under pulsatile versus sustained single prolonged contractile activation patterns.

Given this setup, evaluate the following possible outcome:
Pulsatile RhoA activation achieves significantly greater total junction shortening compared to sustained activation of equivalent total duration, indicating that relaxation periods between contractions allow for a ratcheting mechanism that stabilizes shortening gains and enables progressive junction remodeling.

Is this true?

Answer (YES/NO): YES